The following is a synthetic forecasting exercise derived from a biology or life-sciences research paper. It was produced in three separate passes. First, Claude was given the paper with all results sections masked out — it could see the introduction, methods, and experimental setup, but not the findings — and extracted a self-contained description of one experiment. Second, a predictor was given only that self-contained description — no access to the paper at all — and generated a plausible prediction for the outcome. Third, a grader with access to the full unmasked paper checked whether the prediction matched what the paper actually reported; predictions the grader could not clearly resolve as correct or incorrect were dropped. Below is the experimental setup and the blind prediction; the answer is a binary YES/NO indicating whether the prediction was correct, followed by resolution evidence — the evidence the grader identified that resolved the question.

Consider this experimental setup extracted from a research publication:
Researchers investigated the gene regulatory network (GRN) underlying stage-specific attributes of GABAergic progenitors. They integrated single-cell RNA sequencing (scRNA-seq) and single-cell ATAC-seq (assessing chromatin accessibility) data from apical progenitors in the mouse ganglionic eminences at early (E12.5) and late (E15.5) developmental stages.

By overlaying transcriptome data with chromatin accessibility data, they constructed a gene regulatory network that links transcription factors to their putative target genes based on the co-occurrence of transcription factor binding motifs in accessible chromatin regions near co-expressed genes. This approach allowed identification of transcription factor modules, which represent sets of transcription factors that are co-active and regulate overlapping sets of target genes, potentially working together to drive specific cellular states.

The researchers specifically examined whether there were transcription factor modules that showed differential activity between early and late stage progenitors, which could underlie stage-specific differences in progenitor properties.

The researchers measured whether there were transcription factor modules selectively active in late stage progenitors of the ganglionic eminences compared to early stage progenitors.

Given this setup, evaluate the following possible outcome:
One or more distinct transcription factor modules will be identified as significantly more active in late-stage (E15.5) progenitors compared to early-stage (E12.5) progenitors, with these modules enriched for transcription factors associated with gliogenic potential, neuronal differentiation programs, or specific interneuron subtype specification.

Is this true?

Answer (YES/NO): YES